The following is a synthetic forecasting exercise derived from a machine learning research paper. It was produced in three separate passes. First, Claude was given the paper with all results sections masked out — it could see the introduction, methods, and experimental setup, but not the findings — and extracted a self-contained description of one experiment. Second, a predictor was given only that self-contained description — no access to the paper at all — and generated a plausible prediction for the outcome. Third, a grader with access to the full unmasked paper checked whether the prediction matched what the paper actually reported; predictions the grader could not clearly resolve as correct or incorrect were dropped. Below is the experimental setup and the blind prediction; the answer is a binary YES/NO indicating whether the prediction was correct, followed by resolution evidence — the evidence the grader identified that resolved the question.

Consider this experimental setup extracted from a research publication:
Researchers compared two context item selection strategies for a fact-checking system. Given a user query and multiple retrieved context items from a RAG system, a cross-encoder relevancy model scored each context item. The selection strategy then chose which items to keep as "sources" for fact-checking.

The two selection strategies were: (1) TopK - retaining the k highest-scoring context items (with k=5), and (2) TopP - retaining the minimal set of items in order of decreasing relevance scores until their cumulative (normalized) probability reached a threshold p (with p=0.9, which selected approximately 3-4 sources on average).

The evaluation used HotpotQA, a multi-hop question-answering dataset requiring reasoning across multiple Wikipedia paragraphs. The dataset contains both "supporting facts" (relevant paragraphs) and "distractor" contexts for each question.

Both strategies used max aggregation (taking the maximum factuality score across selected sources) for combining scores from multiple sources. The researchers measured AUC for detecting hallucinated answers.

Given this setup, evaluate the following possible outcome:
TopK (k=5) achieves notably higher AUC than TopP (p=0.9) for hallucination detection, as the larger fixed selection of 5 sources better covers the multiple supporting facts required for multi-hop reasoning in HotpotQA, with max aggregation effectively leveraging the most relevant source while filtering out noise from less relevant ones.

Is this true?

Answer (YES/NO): NO